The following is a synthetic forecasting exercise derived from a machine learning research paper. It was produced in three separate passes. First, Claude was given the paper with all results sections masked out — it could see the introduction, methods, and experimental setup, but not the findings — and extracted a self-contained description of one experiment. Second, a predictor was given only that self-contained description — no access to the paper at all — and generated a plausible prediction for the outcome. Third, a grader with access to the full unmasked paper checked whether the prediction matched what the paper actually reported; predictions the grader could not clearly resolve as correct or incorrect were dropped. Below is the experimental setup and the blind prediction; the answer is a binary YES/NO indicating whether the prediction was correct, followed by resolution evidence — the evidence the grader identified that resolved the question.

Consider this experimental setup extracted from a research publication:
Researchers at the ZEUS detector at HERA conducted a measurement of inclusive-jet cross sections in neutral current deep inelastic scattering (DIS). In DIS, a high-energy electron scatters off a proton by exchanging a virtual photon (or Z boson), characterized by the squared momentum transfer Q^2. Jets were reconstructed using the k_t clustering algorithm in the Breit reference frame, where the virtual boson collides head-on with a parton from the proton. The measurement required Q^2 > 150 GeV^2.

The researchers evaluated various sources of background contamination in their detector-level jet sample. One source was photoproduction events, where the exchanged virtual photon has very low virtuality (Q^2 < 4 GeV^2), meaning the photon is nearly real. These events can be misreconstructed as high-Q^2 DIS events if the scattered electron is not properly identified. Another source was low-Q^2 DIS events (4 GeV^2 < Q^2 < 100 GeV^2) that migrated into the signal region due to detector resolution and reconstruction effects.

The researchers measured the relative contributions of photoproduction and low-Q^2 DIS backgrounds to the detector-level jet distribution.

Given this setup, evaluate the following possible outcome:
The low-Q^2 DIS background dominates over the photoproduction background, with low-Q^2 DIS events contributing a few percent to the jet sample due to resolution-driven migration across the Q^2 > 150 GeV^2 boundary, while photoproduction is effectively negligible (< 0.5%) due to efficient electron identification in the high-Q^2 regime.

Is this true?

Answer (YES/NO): NO